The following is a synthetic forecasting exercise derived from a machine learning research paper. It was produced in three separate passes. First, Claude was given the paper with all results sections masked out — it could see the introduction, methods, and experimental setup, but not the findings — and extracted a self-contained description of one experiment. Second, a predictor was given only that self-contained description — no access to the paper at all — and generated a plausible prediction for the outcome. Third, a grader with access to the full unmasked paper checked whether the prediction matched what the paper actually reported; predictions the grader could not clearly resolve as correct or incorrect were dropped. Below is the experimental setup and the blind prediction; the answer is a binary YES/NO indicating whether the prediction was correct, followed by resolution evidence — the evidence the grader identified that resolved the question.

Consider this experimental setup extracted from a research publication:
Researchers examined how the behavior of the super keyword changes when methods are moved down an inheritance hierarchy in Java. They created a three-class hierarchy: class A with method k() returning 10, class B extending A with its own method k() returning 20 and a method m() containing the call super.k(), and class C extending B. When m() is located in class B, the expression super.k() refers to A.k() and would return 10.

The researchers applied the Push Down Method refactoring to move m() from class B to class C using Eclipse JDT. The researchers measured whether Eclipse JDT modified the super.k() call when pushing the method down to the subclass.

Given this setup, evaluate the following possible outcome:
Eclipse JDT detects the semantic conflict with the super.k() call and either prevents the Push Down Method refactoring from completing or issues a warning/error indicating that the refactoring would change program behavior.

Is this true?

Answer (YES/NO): NO